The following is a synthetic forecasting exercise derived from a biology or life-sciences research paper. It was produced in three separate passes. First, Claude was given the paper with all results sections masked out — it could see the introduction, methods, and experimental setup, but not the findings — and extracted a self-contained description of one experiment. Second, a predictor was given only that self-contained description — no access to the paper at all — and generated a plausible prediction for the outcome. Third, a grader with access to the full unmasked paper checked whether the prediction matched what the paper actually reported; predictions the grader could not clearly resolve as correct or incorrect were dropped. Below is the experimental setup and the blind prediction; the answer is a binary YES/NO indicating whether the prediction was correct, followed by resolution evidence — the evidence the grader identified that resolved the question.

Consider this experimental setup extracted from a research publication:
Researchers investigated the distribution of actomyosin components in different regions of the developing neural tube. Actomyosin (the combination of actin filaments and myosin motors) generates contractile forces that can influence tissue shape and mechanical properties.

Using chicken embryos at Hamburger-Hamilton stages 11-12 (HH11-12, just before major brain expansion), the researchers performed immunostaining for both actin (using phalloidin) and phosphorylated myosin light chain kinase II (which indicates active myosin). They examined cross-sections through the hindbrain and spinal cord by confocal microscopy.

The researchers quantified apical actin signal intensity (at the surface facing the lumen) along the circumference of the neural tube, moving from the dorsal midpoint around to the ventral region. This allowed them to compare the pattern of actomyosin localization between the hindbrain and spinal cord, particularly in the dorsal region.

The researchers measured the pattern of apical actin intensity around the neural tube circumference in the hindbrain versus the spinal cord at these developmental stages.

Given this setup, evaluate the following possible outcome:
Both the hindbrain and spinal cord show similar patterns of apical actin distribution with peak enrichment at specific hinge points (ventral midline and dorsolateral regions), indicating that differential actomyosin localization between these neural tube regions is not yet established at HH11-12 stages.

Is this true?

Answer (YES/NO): NO